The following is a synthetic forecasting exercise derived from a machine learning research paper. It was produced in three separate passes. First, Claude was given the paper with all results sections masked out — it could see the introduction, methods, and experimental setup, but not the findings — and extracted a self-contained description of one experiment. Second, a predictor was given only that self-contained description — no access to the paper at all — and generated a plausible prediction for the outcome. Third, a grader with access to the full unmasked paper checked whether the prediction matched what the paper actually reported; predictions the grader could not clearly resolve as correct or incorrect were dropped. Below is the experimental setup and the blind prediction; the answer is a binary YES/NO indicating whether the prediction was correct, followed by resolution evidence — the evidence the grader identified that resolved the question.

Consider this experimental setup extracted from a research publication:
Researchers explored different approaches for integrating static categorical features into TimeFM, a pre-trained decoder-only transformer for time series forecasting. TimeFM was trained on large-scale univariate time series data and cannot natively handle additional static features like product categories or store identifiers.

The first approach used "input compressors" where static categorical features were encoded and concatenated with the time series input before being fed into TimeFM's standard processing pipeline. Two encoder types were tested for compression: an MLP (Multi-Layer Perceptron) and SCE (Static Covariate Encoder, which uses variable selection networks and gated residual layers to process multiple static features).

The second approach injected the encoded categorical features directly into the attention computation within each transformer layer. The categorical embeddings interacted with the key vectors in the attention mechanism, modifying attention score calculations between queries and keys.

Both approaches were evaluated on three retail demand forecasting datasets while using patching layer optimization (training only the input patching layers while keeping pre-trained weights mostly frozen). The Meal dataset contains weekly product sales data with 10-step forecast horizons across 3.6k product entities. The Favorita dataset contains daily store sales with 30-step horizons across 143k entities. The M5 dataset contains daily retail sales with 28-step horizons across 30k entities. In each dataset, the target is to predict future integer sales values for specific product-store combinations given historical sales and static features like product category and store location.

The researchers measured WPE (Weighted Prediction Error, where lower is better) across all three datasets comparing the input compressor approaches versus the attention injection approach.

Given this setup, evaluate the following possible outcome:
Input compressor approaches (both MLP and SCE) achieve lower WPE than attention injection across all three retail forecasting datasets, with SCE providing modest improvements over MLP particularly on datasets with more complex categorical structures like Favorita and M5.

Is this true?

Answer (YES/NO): NO